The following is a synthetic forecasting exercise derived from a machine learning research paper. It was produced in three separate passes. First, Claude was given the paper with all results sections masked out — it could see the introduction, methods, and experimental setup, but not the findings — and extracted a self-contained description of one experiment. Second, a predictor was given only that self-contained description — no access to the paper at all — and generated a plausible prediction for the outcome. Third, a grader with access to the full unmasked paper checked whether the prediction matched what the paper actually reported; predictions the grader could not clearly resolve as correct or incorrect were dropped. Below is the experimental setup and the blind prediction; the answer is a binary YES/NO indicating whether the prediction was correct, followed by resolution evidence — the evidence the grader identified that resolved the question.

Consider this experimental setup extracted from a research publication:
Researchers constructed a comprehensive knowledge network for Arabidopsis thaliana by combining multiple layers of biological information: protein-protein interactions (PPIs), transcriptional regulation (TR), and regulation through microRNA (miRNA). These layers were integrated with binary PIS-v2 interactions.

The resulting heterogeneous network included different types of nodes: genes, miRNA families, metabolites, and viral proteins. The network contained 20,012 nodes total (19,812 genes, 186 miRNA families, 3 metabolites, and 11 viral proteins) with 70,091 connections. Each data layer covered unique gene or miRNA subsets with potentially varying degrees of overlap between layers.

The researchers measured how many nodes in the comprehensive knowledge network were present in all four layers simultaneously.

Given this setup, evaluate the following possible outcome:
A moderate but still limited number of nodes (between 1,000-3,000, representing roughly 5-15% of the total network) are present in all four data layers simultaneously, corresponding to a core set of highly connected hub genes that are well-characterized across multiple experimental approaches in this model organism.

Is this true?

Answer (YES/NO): NO